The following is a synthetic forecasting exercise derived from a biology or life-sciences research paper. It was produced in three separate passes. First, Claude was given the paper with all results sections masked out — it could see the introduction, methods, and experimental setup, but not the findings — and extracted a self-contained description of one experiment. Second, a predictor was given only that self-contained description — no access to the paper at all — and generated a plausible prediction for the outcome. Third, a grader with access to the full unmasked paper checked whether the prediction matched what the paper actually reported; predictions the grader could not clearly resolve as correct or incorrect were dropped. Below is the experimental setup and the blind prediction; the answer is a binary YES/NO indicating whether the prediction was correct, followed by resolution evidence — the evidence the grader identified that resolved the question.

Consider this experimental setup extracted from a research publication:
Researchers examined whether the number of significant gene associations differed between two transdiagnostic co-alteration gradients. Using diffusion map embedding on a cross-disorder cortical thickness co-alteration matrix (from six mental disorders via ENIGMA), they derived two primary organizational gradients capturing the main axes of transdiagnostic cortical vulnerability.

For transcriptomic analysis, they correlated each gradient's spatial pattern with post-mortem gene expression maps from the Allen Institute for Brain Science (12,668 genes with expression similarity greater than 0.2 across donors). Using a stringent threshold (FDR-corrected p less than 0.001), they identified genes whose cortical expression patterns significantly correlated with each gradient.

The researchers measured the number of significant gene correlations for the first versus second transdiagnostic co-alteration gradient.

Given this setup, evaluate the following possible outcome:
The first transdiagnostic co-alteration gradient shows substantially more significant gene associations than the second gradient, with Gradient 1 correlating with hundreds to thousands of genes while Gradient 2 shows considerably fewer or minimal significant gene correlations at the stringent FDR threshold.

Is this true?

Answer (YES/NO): NO